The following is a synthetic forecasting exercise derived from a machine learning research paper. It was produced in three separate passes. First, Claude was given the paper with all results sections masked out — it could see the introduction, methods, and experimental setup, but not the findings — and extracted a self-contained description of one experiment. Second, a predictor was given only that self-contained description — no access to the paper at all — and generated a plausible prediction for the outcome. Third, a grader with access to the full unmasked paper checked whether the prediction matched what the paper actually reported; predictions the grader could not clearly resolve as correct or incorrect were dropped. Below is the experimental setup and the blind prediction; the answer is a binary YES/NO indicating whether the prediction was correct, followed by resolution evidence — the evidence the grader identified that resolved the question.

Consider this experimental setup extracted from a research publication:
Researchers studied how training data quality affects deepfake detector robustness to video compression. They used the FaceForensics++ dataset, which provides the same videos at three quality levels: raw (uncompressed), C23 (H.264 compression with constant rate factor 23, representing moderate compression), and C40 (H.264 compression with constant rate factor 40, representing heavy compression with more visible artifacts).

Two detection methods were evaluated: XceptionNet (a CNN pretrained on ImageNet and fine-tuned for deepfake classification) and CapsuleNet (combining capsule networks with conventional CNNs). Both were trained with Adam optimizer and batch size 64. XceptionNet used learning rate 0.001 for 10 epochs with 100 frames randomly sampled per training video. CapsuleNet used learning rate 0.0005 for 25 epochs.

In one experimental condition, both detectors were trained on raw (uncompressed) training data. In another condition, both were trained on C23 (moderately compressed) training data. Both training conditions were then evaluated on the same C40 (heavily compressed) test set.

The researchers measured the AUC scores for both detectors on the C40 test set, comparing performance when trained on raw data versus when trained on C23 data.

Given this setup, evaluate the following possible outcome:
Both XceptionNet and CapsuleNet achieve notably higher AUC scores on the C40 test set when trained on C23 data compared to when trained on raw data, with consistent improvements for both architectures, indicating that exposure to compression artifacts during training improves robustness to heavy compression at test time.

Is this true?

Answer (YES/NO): YES